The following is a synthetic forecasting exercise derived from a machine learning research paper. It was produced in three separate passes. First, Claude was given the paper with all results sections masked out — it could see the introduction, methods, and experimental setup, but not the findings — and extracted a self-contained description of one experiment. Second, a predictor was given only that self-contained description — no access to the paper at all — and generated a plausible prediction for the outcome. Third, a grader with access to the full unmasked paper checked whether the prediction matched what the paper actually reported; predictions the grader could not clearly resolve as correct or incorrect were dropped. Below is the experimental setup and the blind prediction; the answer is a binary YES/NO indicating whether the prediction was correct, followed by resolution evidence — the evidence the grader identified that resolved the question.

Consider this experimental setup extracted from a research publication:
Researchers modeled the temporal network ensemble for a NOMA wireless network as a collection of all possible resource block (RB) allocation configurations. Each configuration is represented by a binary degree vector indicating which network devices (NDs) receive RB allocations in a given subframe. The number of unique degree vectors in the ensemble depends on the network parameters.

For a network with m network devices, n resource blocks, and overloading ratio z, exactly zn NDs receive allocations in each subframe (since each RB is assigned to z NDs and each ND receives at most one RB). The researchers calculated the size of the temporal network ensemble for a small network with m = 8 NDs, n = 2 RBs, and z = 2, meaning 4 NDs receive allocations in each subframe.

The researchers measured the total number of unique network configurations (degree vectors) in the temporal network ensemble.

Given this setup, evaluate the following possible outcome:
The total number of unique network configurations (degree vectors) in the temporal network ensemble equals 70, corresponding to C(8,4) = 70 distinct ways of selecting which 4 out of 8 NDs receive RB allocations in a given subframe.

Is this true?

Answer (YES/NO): YES